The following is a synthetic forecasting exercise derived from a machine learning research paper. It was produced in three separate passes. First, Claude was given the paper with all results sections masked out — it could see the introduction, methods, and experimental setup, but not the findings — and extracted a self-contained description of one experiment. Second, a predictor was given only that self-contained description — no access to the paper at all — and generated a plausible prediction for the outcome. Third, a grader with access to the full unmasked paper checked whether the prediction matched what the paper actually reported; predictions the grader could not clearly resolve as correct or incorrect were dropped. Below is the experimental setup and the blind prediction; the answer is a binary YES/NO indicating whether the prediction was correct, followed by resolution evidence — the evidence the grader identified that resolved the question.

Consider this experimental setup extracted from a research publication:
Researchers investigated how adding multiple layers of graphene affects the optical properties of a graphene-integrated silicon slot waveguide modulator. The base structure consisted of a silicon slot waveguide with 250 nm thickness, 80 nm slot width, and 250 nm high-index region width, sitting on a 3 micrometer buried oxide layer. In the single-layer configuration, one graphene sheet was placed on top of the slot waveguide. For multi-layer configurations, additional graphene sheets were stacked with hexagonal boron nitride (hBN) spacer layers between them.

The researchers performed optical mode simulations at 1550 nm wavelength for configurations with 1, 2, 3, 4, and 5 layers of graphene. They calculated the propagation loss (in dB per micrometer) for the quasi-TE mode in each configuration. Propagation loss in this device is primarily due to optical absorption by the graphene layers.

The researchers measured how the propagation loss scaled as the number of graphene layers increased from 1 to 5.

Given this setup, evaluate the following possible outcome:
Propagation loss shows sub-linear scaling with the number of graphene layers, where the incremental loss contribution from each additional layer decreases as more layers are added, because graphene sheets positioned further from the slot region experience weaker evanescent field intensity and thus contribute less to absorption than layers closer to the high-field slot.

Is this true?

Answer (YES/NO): NO